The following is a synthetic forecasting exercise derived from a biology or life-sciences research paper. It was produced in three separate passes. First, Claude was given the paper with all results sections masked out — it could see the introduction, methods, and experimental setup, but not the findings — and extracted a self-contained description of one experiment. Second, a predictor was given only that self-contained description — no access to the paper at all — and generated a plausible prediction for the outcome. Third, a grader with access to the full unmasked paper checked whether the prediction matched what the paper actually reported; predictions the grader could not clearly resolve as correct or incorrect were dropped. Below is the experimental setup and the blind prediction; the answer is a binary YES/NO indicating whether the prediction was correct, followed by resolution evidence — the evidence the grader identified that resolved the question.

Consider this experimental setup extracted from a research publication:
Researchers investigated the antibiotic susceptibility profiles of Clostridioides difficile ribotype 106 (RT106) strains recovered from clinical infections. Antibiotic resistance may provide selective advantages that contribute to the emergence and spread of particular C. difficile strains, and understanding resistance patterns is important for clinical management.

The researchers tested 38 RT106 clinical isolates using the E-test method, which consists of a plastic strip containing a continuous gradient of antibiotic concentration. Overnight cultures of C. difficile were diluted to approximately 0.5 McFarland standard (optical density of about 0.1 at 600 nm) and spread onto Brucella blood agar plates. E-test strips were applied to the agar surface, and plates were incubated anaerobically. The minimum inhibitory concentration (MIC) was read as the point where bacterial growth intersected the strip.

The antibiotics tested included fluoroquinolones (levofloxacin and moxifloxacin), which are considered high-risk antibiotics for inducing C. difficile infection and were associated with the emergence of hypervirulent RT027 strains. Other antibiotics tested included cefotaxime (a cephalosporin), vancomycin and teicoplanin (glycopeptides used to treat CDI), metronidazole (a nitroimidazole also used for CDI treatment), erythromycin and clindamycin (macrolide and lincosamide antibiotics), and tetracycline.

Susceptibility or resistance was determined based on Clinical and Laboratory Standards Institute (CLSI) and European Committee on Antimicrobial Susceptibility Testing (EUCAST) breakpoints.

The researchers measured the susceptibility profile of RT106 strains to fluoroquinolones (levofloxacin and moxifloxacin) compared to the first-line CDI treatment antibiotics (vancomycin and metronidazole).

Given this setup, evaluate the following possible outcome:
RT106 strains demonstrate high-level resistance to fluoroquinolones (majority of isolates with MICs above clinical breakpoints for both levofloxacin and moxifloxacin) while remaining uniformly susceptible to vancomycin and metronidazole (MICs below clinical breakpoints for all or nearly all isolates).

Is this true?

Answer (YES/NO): NO